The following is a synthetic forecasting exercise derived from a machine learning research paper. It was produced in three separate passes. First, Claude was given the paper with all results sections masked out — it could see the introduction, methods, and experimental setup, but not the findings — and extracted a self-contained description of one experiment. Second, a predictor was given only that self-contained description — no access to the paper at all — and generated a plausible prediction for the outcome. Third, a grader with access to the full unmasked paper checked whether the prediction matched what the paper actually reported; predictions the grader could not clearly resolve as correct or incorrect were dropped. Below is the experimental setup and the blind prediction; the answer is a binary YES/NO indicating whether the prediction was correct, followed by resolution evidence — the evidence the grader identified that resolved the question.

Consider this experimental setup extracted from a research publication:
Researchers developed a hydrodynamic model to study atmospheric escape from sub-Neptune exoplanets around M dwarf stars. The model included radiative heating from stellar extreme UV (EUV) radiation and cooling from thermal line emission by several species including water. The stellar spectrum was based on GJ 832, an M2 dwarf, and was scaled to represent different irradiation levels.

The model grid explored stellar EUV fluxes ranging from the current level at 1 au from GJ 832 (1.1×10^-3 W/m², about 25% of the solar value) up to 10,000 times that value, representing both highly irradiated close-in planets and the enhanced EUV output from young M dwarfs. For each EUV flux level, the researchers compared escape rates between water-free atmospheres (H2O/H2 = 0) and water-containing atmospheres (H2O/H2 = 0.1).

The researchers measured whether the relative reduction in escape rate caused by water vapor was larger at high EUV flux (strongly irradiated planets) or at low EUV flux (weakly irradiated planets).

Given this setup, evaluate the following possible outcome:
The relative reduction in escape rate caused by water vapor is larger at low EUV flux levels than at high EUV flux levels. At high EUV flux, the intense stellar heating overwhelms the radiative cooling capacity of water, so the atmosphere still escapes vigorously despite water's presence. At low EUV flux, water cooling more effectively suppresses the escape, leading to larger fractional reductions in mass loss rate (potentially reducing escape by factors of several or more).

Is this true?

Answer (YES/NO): NO